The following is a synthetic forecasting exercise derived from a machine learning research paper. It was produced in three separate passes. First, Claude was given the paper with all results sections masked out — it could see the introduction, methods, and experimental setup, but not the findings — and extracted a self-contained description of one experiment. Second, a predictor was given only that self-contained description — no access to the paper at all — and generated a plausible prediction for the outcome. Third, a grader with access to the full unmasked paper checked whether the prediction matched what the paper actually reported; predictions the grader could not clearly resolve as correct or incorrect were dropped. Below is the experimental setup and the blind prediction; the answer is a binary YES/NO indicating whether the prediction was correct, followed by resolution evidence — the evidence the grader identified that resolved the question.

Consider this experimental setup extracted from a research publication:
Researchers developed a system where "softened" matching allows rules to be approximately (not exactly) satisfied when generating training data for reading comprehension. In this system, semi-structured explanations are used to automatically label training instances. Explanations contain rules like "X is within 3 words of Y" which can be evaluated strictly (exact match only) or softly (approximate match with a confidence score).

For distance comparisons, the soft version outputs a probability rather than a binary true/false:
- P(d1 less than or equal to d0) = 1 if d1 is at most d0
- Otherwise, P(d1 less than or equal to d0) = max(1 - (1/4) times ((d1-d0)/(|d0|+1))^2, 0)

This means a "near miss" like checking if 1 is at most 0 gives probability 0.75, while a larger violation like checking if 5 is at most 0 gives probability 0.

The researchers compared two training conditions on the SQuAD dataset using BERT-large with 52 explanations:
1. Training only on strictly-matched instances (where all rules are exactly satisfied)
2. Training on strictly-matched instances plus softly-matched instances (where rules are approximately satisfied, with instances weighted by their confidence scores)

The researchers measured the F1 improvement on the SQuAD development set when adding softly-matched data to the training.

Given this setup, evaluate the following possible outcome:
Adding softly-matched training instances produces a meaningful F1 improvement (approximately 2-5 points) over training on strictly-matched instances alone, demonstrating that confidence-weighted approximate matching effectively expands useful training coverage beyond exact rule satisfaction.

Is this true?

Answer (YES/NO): YES